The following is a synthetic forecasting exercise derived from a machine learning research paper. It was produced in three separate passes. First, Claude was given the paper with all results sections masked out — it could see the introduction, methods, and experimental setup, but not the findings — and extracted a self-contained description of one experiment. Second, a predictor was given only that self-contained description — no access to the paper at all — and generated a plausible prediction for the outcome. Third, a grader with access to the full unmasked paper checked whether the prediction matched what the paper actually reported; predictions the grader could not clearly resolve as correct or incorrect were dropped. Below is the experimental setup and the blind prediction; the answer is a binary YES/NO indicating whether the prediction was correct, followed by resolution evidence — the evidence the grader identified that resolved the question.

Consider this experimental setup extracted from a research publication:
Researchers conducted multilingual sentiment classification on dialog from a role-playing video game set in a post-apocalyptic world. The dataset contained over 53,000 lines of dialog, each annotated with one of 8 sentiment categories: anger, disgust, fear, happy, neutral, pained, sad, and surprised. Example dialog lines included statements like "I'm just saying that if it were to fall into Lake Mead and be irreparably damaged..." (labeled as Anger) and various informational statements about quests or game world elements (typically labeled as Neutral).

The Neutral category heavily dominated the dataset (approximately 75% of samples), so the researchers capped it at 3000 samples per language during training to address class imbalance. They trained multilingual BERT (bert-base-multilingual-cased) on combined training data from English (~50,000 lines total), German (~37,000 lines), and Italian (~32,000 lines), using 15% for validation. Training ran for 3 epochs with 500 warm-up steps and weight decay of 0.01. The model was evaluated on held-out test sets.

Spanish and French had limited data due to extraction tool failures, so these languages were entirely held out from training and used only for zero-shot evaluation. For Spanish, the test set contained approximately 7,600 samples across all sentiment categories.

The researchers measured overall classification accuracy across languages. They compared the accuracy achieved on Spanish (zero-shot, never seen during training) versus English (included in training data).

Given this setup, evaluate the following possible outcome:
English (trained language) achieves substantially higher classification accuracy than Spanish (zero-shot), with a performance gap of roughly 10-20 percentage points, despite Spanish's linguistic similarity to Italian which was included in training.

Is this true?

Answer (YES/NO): NO